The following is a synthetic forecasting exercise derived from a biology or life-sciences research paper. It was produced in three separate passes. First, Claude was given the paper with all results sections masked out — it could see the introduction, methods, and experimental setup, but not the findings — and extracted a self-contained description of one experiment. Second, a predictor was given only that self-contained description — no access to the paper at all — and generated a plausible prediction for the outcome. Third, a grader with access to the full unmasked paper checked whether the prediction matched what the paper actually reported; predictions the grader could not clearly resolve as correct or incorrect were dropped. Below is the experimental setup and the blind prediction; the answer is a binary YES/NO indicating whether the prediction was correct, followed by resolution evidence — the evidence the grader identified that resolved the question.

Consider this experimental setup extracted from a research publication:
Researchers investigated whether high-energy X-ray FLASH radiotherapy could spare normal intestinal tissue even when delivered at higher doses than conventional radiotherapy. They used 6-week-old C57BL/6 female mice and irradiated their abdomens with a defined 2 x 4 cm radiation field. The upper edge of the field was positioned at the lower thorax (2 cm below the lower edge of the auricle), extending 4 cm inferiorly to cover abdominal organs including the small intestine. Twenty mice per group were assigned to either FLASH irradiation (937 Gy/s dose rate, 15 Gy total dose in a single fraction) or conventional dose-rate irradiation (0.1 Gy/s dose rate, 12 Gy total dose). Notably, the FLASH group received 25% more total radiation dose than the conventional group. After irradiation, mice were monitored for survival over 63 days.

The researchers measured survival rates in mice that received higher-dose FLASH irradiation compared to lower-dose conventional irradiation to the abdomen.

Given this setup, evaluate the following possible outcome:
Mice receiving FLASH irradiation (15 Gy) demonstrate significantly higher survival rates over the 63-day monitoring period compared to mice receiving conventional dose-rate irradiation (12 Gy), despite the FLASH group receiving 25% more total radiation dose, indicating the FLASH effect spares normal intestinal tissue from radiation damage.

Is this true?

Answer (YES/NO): NO